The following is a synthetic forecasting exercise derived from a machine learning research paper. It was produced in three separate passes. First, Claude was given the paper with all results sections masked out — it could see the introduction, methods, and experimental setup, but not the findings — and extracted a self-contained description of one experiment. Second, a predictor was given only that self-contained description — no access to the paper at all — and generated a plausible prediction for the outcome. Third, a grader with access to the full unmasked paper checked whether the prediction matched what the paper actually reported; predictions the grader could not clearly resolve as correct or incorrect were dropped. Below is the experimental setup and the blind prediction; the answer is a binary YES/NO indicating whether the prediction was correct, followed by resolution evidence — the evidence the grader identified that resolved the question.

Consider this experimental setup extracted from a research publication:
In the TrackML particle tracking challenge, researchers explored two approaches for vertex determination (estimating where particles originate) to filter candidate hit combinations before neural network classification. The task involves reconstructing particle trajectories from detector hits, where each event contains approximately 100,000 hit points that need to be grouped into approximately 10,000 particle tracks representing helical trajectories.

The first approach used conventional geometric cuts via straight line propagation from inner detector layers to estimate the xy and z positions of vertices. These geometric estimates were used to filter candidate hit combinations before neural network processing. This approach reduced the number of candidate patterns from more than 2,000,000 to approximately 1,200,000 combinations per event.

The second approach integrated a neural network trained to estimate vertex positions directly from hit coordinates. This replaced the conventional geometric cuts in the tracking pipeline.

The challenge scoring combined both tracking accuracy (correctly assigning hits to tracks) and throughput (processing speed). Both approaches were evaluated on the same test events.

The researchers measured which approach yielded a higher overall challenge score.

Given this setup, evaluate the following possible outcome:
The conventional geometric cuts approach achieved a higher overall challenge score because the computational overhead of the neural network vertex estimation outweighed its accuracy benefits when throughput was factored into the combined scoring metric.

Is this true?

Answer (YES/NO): YES